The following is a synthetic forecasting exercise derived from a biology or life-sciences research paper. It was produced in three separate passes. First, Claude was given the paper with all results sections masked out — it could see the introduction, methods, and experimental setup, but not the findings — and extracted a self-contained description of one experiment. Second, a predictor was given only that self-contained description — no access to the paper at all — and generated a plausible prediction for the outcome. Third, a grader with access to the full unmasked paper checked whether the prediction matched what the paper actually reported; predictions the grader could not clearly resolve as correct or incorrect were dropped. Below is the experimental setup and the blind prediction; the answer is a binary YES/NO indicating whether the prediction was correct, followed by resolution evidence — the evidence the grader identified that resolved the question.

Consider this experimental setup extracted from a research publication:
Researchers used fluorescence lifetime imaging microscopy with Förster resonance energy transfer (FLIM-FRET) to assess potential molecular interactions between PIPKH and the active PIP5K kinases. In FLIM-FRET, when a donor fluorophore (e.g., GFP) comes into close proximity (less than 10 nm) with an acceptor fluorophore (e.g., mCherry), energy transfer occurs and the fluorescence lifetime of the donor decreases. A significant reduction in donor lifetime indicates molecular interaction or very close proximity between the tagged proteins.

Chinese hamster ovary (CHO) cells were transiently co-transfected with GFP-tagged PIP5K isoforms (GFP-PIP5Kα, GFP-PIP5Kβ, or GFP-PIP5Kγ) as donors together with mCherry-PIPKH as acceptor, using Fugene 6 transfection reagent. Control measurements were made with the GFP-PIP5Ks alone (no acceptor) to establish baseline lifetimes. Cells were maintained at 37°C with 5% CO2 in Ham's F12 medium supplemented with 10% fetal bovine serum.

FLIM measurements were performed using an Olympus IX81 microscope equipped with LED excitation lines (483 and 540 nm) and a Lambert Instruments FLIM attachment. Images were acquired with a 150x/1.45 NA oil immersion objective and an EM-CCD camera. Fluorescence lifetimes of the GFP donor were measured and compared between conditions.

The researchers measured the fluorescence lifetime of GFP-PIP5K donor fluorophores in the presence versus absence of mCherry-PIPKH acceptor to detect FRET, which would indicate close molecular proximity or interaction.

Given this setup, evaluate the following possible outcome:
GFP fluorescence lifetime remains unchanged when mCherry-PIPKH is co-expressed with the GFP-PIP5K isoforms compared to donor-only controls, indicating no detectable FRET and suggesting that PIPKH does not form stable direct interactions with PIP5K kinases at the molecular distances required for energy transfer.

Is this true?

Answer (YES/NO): NO